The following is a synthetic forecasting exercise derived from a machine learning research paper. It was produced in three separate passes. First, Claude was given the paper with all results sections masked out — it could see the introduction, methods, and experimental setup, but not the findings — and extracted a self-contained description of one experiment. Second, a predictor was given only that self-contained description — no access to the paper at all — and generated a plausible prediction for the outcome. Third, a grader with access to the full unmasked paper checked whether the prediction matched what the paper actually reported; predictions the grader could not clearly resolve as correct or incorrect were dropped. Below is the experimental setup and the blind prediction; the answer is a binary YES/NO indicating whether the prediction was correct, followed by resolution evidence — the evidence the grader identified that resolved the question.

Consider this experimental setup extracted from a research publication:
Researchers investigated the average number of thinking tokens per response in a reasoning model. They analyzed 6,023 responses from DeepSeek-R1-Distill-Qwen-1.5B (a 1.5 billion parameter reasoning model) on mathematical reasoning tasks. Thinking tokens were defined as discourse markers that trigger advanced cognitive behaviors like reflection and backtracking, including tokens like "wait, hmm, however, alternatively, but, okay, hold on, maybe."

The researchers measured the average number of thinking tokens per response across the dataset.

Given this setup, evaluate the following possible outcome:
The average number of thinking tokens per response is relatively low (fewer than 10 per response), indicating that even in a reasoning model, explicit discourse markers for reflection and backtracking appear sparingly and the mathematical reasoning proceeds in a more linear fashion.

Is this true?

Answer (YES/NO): NO